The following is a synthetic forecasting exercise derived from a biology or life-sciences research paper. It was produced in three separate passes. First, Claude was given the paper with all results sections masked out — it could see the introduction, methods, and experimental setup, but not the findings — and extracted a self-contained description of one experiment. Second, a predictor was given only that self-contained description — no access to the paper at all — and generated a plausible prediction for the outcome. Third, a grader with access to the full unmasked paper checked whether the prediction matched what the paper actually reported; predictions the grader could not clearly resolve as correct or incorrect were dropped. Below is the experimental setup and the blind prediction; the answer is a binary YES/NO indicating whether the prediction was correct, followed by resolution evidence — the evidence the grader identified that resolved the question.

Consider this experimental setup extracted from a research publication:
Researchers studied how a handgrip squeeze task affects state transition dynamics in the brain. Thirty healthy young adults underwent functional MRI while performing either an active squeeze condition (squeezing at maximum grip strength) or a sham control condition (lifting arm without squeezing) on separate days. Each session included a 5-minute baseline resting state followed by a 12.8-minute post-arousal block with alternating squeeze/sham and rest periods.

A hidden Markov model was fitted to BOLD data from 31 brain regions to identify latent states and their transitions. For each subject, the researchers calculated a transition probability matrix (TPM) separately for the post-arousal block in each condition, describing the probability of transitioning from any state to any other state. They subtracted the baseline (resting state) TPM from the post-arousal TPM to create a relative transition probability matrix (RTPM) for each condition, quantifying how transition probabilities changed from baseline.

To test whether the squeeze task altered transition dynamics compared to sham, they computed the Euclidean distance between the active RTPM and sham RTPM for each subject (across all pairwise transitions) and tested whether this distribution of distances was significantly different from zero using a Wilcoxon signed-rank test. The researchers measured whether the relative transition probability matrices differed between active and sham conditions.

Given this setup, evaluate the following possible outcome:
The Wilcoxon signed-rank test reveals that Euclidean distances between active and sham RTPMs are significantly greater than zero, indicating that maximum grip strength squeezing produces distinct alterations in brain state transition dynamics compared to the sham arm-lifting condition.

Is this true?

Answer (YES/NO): YES